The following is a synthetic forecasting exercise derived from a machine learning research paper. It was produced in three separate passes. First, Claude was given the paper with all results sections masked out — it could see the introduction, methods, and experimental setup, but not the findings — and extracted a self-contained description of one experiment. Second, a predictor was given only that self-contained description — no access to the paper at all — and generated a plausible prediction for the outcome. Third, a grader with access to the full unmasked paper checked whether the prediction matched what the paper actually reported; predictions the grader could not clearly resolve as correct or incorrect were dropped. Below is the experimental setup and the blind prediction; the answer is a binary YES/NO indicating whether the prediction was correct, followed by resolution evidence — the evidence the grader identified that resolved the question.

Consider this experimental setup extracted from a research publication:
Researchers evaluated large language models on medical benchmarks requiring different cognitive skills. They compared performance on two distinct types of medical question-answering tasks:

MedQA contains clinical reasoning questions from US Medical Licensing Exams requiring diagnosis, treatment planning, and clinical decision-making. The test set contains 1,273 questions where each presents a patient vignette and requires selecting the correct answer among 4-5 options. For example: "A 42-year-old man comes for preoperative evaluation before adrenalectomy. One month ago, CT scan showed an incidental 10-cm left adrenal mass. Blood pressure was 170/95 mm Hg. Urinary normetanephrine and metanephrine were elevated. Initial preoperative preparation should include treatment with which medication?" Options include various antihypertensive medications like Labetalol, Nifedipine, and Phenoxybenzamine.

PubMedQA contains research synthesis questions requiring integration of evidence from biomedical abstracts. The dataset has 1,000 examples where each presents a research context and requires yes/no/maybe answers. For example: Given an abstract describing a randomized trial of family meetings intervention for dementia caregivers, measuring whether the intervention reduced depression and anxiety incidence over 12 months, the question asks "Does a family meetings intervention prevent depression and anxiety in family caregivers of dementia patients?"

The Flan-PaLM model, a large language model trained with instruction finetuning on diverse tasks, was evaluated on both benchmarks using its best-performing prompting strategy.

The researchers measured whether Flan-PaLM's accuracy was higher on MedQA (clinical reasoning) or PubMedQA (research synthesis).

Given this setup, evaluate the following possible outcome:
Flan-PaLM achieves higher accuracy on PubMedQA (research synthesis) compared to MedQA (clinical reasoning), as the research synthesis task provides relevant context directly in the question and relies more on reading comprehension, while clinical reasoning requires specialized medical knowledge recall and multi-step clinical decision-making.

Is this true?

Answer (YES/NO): YES